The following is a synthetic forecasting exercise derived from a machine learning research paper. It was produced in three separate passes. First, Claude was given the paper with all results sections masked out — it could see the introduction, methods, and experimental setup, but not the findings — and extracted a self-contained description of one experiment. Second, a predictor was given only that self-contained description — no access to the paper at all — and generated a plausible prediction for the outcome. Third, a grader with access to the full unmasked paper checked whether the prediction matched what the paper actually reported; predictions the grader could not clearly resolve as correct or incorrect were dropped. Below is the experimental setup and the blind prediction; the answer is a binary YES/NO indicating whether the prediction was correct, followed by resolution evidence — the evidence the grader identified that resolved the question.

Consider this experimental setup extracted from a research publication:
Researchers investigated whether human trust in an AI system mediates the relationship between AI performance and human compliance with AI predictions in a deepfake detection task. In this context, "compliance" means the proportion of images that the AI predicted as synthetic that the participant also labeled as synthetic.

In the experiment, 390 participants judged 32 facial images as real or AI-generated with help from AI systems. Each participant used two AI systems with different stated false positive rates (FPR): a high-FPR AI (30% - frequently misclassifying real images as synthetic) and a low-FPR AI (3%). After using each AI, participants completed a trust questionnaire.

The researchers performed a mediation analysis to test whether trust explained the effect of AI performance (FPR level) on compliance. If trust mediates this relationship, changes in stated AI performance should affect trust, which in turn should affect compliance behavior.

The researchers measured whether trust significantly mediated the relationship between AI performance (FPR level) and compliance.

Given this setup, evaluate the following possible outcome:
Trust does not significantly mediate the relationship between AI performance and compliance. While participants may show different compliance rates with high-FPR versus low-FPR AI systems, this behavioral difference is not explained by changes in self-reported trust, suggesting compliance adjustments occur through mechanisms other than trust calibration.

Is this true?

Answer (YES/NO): YES